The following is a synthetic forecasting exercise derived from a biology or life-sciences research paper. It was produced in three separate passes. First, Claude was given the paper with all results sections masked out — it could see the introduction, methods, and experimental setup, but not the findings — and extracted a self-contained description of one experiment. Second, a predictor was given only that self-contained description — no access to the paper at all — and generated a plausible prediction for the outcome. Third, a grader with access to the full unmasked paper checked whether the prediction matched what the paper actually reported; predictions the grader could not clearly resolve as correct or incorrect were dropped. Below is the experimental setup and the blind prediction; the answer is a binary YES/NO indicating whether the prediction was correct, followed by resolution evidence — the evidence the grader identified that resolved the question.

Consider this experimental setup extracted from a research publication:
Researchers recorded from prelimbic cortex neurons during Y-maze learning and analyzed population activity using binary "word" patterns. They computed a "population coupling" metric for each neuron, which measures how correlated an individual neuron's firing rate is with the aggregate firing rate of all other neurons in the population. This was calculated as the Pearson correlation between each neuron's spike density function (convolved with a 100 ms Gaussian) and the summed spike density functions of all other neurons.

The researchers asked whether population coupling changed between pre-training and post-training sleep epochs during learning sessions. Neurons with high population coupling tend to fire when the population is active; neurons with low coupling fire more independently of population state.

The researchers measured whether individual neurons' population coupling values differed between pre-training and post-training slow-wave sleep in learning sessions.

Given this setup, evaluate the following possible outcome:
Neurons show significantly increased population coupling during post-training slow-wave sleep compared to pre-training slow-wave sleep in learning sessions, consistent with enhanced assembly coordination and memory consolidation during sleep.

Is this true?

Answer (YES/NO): NO